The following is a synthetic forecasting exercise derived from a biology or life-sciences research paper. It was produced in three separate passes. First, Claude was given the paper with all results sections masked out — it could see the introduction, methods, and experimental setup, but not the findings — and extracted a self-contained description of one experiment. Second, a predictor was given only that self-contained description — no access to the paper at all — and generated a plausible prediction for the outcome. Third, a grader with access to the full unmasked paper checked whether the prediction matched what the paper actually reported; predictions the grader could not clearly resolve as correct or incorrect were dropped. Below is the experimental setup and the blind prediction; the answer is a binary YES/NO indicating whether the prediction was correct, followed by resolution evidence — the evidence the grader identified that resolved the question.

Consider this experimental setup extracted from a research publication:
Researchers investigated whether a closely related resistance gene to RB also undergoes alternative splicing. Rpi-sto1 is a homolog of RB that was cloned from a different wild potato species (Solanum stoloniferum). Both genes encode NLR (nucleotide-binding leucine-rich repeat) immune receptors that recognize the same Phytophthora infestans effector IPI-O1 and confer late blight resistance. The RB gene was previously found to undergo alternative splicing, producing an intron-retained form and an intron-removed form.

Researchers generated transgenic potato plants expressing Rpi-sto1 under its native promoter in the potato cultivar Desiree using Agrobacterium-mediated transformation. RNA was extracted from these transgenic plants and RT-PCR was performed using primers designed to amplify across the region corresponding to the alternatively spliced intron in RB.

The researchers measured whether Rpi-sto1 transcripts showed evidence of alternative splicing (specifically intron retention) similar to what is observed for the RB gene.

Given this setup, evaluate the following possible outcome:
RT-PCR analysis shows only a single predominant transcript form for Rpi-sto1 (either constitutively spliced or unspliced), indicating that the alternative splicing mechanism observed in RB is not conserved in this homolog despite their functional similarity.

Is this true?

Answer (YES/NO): NO